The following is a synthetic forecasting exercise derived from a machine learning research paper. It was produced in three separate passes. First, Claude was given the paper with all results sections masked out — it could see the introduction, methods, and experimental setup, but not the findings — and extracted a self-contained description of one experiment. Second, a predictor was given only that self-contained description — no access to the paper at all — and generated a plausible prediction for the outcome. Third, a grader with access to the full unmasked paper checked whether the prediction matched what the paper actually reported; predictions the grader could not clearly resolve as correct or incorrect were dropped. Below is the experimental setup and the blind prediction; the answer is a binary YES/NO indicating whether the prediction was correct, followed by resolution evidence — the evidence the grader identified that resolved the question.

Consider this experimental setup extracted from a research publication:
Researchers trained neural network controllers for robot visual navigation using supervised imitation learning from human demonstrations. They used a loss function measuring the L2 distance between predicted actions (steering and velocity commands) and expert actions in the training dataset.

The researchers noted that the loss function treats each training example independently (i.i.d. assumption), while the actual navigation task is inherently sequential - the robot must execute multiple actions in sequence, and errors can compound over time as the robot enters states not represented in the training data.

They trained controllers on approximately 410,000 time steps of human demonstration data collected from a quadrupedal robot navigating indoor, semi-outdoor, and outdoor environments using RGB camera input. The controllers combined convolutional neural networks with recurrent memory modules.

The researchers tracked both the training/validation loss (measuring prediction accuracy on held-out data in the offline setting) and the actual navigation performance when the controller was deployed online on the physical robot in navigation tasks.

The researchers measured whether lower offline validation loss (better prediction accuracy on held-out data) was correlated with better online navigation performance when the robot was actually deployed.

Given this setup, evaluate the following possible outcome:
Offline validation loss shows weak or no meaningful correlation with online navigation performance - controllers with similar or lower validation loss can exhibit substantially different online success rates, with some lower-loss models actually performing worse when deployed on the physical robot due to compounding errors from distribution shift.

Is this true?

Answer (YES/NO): YES